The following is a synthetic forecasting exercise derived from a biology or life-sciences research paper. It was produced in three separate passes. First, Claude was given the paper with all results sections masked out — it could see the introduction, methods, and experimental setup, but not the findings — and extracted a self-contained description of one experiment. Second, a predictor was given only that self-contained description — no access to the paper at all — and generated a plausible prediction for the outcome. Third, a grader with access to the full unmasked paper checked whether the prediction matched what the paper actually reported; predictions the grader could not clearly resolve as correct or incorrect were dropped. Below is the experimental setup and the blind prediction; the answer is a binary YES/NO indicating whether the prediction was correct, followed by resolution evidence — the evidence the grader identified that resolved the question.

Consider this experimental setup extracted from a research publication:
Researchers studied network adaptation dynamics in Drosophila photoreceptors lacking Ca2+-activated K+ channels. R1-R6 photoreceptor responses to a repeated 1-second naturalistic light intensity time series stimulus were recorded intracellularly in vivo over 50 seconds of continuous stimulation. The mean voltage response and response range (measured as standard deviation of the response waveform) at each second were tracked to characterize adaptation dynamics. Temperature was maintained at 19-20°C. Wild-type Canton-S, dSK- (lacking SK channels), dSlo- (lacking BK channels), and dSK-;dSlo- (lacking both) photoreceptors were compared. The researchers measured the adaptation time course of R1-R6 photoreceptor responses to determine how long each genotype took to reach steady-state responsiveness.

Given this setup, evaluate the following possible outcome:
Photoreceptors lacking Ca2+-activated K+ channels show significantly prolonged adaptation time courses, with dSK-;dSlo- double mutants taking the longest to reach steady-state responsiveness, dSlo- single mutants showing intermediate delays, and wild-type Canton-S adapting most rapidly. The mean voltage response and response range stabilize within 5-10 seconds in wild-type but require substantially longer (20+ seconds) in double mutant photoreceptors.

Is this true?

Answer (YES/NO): NO